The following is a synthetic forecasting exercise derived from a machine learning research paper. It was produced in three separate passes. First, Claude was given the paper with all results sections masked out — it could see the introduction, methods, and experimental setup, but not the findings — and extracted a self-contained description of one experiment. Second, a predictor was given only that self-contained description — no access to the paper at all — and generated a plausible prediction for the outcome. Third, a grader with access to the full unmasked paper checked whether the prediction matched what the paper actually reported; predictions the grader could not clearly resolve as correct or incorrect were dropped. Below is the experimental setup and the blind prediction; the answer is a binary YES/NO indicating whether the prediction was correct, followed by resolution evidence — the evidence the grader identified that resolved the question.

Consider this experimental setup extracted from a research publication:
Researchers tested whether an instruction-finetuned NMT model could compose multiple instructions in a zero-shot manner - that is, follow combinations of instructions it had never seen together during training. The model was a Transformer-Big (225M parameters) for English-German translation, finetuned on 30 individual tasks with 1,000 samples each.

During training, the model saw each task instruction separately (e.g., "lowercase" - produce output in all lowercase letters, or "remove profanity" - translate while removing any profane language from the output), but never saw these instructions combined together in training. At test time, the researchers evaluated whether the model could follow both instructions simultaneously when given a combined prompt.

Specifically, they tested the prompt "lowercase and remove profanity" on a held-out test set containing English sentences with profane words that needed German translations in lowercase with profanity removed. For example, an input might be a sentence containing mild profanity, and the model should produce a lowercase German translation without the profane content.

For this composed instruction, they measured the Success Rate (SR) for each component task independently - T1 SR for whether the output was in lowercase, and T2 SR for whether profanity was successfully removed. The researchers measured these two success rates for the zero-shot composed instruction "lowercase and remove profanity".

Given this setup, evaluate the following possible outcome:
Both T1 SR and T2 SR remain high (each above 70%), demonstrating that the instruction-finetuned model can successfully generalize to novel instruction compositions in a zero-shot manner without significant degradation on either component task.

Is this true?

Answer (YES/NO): NO